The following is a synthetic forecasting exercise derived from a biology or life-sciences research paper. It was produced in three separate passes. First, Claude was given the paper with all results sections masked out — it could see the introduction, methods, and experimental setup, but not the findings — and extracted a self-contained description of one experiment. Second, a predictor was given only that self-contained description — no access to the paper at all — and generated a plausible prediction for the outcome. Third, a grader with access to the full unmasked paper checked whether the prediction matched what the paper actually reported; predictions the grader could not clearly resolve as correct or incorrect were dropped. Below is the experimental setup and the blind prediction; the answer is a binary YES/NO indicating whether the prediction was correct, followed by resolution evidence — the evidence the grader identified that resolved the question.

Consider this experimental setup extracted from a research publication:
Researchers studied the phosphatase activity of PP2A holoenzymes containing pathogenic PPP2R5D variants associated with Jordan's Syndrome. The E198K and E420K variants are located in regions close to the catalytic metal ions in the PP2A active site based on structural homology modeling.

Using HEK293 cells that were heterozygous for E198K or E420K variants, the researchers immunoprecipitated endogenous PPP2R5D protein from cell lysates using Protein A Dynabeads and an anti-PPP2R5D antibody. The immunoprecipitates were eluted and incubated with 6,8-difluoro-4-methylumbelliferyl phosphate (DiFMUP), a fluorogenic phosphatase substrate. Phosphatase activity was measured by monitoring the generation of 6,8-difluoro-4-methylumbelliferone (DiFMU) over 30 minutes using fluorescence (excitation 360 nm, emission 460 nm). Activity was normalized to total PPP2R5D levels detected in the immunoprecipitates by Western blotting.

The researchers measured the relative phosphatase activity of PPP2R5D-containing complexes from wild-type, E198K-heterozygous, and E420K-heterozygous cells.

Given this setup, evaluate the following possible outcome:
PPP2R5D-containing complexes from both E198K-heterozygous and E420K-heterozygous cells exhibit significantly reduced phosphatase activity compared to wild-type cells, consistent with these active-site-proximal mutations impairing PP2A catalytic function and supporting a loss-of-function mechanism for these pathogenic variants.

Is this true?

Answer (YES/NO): NO